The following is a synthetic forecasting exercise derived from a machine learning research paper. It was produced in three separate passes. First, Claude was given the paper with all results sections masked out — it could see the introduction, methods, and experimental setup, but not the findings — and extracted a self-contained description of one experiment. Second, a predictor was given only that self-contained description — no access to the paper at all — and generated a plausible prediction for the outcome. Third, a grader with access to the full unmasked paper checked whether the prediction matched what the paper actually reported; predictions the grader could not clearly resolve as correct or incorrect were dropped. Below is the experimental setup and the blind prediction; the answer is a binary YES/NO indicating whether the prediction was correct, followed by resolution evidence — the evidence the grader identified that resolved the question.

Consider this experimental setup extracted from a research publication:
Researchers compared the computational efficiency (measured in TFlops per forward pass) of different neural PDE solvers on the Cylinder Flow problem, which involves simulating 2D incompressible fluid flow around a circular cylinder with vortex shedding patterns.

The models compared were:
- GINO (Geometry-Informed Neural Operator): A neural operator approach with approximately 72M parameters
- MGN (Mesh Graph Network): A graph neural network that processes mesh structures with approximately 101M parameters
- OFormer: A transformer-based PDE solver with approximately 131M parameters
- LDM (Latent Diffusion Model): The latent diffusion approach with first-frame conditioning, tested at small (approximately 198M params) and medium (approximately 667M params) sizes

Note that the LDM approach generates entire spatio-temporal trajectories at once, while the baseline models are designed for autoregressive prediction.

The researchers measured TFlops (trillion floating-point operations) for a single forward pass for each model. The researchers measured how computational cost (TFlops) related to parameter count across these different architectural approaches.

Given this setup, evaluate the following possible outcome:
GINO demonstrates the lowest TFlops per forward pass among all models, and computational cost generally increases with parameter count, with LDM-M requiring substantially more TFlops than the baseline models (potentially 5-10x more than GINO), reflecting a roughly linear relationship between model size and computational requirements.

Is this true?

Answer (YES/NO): NO